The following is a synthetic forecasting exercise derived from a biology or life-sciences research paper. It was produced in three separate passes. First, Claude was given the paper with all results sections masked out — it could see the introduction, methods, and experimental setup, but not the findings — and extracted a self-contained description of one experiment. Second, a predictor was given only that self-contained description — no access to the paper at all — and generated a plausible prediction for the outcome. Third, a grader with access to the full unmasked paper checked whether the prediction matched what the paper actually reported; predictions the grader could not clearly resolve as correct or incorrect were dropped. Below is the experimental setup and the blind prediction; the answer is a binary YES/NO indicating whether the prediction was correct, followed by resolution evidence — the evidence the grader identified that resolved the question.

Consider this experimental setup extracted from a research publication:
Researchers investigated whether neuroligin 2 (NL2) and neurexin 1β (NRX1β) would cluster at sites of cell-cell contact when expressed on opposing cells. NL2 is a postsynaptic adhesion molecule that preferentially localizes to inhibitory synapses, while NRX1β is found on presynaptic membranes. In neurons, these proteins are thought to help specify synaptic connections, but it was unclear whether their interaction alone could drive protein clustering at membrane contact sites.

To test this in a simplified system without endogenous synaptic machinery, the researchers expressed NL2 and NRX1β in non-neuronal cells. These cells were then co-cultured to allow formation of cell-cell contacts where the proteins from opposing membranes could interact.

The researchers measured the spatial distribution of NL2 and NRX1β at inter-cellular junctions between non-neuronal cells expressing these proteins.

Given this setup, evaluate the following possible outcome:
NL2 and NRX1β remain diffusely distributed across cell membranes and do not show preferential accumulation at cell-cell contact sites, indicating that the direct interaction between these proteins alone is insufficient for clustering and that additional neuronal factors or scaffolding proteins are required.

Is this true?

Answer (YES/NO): NO